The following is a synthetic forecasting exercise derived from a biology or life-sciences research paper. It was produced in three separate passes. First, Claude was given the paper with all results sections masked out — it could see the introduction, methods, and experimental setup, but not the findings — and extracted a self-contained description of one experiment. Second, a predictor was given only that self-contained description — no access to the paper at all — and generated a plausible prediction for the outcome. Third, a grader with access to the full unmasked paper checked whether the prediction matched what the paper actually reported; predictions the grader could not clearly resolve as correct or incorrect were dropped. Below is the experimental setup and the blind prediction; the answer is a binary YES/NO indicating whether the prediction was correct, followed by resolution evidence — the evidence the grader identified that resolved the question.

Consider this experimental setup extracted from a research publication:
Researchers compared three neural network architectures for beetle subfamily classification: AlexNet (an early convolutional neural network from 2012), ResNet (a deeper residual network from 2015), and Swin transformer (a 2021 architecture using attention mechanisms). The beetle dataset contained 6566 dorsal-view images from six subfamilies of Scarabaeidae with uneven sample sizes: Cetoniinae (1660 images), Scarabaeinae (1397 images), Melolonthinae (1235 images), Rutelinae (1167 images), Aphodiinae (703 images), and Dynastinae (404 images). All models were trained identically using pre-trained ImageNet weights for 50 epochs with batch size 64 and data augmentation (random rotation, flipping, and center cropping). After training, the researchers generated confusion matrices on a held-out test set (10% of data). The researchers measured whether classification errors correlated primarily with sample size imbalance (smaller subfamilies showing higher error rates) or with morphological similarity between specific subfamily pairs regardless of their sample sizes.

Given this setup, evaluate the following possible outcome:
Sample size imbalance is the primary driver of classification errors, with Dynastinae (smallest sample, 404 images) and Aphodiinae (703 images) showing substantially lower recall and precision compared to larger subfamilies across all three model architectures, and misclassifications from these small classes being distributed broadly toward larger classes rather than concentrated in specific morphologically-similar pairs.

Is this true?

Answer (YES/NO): NO